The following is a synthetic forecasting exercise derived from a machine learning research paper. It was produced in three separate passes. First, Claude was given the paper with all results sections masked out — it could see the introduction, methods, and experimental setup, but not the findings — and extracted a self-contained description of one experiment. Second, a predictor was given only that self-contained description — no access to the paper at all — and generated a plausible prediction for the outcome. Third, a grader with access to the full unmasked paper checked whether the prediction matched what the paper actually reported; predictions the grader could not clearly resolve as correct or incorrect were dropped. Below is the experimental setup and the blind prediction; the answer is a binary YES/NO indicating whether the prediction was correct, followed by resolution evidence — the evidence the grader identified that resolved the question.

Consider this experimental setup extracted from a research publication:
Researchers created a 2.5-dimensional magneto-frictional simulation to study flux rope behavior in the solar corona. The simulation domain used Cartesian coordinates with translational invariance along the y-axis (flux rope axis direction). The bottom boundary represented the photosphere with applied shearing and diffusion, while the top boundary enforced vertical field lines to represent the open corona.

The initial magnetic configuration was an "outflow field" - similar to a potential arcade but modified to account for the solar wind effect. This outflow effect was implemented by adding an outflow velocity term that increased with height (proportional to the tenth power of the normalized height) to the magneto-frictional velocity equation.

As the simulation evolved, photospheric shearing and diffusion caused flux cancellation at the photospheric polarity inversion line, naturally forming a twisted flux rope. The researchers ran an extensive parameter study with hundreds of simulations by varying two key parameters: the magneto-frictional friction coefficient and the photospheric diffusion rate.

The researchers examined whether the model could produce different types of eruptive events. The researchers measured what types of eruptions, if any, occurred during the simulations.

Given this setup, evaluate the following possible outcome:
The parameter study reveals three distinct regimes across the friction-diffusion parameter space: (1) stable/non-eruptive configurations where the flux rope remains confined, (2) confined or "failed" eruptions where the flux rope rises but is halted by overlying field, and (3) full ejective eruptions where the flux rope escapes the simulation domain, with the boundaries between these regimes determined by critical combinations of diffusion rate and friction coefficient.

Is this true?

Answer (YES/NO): NO